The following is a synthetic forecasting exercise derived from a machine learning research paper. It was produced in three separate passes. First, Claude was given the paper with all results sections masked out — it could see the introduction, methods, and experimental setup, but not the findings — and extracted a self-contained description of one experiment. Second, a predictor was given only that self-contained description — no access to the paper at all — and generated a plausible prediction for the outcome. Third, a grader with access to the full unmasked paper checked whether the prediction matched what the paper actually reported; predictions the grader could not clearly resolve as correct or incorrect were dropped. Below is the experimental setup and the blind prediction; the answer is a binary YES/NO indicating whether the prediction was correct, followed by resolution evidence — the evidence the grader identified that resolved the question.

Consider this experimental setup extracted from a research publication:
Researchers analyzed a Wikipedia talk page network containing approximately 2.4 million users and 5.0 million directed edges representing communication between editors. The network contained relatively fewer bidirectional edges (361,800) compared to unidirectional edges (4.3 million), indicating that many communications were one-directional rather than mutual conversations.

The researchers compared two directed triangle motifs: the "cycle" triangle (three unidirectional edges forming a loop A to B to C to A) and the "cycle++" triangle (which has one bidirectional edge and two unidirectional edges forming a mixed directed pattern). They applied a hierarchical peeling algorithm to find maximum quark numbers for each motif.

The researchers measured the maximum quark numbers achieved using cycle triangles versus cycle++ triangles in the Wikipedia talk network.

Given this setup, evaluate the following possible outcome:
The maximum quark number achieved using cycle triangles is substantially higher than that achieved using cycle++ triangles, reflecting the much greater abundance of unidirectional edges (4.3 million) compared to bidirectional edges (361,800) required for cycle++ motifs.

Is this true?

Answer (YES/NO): NO